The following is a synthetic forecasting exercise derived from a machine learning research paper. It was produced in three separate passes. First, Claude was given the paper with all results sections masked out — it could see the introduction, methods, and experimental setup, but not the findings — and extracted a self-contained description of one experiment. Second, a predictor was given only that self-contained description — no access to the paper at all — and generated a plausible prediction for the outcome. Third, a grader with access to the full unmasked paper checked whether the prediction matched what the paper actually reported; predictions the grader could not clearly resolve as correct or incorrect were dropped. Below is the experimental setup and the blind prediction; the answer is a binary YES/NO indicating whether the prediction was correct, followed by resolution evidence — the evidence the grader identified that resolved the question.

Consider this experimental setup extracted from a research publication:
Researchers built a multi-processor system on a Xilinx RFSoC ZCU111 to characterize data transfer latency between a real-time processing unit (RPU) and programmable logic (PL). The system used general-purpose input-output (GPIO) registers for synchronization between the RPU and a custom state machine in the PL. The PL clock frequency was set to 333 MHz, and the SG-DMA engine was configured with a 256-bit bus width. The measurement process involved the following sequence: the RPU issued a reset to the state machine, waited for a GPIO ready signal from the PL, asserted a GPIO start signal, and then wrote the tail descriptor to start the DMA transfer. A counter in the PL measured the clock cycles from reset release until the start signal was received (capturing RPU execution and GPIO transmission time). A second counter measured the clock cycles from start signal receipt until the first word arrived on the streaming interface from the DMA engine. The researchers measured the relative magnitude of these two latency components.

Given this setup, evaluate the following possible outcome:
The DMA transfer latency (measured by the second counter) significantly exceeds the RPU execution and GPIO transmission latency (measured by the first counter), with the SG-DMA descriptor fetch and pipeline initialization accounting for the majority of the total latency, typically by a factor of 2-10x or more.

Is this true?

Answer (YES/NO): NO